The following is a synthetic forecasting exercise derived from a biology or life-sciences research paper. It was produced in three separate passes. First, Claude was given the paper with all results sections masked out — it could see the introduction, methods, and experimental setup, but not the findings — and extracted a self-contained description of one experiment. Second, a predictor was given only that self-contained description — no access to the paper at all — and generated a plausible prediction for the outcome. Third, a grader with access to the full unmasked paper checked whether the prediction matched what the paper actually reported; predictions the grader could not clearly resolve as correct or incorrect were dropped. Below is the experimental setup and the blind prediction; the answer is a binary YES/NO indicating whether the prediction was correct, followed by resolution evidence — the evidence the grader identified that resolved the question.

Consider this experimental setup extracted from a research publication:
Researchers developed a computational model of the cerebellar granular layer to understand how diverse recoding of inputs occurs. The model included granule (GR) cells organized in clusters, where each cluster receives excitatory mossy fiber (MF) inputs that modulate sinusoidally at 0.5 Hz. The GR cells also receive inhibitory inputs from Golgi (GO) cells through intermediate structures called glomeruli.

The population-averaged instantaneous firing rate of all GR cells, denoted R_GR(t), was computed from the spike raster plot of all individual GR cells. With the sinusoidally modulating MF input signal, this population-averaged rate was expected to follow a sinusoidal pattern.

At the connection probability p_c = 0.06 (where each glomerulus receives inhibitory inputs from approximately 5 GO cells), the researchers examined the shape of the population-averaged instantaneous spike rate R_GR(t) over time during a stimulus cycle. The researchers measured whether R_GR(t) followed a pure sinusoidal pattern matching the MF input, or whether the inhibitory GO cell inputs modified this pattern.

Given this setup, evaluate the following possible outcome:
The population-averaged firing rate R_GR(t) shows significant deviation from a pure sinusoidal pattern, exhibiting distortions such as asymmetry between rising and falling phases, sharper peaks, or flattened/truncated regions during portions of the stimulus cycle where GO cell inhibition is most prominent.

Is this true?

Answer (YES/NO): YES